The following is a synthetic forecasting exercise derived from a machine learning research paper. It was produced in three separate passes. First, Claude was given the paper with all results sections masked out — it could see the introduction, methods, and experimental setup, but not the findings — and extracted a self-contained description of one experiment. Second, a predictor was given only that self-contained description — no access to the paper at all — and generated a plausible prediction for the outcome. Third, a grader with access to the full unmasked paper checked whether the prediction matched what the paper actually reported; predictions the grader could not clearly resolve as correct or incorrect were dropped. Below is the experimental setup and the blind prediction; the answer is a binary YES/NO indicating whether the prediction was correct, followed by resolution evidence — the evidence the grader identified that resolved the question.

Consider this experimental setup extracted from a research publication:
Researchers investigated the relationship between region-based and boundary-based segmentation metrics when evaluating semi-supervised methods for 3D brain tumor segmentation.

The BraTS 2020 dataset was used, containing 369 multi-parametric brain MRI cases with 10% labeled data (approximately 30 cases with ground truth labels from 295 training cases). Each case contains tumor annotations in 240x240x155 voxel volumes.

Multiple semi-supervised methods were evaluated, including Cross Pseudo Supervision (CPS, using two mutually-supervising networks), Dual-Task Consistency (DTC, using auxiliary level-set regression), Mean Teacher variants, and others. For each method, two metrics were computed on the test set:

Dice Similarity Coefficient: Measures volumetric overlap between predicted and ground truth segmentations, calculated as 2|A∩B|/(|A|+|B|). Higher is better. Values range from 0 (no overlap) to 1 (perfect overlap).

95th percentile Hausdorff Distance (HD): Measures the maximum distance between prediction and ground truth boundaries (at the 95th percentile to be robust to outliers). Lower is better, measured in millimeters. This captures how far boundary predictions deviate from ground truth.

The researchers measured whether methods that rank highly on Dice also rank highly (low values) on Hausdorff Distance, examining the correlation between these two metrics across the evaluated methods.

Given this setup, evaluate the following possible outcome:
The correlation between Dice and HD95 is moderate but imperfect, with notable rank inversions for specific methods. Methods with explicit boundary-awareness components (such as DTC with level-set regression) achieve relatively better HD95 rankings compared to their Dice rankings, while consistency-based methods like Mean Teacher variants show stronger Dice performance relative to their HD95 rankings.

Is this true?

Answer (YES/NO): NO